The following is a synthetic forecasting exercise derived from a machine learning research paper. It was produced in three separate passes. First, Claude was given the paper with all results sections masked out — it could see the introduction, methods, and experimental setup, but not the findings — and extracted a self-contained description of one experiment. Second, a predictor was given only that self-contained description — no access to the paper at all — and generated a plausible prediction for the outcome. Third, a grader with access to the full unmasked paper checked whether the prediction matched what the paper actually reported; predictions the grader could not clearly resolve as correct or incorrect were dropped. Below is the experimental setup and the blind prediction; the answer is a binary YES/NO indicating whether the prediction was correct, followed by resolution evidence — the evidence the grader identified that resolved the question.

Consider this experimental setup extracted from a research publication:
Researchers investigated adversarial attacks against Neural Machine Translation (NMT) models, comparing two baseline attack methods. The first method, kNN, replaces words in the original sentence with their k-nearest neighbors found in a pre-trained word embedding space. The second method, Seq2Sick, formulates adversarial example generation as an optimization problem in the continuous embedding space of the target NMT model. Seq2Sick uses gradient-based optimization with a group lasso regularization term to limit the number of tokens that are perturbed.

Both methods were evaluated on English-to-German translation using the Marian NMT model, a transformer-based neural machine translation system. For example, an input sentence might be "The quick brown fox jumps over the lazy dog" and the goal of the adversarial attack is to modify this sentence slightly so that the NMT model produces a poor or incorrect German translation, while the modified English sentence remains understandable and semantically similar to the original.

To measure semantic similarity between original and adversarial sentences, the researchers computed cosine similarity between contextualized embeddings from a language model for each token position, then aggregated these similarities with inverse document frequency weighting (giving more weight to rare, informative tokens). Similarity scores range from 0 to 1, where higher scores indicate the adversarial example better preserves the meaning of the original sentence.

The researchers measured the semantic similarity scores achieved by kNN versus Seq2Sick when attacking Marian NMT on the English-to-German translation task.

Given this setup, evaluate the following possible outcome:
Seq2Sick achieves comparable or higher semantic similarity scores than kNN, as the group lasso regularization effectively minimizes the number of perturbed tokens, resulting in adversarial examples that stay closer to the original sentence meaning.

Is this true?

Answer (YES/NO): NO